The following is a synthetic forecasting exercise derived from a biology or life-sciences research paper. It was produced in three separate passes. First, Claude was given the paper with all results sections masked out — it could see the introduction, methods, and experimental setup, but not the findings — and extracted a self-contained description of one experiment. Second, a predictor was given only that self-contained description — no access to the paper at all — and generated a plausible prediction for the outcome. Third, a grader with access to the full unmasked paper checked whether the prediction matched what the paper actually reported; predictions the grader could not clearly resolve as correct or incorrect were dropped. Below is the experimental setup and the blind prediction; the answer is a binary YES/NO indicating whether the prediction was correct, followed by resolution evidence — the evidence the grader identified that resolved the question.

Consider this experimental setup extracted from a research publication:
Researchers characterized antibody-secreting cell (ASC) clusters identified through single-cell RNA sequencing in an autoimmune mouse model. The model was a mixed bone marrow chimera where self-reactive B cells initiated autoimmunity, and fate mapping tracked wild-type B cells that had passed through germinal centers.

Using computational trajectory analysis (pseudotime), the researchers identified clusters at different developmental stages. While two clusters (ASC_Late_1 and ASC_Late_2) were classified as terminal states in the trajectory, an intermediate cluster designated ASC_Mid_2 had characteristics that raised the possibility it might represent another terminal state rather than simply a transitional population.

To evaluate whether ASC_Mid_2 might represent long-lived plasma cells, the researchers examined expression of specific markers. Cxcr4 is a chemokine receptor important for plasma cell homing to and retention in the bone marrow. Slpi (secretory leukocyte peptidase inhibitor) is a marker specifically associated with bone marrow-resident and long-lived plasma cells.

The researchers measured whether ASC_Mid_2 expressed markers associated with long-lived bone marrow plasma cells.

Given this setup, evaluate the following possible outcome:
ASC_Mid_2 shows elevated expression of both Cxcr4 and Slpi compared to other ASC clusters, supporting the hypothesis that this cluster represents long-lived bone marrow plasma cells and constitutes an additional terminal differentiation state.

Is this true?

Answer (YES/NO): YES